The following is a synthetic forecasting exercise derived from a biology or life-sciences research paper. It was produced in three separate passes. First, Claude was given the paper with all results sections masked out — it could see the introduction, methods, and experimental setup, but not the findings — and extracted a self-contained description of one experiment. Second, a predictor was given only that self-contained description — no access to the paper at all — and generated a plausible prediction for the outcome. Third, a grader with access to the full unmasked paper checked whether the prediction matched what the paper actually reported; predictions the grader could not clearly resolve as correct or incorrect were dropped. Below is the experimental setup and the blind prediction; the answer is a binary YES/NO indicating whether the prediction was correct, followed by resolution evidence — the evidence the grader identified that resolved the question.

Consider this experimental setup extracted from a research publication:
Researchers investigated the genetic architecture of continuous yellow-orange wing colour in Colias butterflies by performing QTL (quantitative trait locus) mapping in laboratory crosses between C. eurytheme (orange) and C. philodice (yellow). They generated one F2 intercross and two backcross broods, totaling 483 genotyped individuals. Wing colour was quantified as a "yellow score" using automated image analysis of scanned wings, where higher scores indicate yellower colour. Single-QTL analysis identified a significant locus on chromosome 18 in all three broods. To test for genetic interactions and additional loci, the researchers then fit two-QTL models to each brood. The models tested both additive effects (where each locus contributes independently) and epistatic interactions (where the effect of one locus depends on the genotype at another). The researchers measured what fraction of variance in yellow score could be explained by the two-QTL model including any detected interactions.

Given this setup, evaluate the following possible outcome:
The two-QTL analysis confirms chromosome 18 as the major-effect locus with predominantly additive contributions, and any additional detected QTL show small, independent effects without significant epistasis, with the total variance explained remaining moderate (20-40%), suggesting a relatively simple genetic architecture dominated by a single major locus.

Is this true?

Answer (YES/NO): NO